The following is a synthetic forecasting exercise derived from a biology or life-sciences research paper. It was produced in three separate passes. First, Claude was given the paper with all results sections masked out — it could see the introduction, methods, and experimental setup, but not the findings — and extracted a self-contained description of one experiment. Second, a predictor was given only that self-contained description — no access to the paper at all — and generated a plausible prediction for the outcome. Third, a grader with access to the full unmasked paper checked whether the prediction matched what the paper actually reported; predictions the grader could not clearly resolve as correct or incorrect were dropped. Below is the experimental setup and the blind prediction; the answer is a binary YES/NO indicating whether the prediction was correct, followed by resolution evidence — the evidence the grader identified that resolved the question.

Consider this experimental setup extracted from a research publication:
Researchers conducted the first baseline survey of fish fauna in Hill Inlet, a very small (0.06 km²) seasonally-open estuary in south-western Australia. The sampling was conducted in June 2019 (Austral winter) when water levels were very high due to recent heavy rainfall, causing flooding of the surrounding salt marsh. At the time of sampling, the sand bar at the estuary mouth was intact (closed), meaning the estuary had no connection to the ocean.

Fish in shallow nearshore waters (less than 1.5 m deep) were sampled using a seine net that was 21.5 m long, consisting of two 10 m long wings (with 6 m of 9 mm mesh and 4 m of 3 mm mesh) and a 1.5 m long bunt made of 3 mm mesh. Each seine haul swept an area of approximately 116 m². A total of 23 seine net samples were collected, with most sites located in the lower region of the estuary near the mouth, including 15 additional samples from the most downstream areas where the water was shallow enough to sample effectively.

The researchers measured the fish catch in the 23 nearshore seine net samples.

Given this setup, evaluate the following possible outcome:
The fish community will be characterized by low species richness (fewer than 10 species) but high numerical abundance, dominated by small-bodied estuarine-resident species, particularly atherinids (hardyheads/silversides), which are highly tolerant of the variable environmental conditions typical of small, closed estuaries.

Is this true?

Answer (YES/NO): NO